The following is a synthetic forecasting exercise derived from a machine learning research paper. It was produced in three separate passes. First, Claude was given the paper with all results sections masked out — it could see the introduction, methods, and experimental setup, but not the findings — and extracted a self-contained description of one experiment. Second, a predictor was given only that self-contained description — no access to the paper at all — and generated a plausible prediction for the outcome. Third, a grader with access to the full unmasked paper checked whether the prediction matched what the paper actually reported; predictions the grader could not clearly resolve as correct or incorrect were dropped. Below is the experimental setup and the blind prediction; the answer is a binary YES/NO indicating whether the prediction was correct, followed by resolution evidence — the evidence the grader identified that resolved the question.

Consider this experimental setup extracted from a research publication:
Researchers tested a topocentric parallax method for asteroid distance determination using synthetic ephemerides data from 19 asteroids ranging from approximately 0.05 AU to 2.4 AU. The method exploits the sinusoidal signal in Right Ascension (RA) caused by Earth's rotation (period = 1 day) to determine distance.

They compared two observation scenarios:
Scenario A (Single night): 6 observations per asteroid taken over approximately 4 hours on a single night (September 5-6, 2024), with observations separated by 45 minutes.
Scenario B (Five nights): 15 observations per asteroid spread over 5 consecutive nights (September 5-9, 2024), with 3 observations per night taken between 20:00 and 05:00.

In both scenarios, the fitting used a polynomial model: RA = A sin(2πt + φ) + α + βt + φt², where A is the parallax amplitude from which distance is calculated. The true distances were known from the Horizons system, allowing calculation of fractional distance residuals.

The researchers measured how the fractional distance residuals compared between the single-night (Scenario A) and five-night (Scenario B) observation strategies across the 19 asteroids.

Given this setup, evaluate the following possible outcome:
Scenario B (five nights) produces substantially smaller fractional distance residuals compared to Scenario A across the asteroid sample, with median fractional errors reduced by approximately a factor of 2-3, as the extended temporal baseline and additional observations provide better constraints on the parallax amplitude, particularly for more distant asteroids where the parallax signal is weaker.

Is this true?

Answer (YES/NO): NO